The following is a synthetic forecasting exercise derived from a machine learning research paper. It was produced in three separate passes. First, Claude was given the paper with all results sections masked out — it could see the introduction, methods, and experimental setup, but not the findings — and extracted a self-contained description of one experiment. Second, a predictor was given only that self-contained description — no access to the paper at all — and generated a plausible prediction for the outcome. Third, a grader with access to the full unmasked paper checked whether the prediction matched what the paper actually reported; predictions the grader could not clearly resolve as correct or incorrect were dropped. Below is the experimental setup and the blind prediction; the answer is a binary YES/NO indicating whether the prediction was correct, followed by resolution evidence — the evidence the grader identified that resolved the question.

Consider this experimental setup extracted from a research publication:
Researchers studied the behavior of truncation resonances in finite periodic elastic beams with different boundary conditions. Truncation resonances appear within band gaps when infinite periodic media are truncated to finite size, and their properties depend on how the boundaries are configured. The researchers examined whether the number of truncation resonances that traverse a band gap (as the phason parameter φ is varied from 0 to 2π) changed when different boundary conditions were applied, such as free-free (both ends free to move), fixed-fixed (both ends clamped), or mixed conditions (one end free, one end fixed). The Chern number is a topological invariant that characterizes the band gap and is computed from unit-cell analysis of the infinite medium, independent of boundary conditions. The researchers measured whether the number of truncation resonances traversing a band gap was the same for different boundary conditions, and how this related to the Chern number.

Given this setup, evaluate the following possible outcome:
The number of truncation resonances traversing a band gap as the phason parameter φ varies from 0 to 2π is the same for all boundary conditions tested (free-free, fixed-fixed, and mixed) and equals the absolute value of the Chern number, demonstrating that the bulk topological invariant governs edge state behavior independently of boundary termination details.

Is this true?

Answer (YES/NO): YES